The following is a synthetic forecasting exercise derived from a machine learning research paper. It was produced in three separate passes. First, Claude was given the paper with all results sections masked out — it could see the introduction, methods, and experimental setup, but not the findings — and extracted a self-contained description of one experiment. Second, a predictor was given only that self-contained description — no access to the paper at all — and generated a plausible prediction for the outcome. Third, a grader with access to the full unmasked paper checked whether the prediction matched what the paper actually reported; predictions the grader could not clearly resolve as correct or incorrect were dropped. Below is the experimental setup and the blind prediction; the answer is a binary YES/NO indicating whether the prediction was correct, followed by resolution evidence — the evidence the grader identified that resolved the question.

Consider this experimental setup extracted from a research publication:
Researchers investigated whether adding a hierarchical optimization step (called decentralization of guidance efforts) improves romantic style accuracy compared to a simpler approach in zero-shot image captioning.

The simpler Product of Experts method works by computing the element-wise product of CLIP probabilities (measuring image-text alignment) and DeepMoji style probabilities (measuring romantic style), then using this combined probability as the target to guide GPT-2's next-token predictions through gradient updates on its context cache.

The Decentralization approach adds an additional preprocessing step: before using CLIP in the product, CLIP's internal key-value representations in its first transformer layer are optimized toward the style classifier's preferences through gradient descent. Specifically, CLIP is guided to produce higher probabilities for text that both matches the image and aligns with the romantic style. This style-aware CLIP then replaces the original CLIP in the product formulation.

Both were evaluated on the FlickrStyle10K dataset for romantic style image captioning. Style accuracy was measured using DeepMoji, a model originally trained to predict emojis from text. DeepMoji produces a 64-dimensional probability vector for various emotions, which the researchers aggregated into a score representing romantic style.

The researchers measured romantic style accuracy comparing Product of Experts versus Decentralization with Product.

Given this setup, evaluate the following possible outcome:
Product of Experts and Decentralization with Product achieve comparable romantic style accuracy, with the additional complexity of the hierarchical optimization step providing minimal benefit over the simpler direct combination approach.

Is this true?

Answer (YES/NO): NO